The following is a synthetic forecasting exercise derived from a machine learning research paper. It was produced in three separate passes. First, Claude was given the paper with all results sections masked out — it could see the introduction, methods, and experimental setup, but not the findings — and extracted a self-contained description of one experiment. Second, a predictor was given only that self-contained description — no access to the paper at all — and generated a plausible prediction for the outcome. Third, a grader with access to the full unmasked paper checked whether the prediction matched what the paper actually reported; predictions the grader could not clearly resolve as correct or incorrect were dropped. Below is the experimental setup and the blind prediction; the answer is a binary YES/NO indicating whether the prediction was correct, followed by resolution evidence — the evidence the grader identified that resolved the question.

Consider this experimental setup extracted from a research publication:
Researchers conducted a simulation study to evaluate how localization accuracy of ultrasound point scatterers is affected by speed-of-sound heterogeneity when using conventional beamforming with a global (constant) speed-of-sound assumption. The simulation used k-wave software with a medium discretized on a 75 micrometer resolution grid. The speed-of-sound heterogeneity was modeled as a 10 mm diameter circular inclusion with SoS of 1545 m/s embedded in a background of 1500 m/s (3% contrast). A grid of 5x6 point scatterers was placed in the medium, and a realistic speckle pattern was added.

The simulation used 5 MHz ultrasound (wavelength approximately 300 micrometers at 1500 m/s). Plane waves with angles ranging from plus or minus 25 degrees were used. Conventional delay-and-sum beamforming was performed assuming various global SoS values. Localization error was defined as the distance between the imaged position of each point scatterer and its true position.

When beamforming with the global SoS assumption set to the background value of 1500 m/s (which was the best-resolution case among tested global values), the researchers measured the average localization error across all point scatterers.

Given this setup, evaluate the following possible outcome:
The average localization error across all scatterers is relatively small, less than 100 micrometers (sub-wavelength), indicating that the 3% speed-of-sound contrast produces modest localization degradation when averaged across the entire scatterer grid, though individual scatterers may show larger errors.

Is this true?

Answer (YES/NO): YES